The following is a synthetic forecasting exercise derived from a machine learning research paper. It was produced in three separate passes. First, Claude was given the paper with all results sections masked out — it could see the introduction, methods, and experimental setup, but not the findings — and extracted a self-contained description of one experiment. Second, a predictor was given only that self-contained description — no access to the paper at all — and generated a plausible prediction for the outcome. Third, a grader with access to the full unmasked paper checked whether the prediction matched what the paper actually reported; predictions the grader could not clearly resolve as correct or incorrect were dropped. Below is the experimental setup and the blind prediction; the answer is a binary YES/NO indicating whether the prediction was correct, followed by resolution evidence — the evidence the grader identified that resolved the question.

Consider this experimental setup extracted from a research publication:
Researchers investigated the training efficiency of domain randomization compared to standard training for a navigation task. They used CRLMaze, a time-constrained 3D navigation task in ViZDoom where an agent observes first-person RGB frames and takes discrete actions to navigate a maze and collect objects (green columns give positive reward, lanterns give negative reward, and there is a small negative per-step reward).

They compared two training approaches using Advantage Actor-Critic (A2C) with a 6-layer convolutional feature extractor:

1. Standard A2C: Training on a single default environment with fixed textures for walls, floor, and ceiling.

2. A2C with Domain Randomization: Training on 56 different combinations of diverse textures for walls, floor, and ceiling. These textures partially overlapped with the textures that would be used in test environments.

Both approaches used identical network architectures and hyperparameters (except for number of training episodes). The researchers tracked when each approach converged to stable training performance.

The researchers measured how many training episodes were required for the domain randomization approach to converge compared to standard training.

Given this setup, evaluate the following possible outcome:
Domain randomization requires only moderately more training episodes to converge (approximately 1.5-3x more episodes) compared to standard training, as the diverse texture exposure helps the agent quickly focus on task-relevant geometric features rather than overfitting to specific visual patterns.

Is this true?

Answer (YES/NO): YES